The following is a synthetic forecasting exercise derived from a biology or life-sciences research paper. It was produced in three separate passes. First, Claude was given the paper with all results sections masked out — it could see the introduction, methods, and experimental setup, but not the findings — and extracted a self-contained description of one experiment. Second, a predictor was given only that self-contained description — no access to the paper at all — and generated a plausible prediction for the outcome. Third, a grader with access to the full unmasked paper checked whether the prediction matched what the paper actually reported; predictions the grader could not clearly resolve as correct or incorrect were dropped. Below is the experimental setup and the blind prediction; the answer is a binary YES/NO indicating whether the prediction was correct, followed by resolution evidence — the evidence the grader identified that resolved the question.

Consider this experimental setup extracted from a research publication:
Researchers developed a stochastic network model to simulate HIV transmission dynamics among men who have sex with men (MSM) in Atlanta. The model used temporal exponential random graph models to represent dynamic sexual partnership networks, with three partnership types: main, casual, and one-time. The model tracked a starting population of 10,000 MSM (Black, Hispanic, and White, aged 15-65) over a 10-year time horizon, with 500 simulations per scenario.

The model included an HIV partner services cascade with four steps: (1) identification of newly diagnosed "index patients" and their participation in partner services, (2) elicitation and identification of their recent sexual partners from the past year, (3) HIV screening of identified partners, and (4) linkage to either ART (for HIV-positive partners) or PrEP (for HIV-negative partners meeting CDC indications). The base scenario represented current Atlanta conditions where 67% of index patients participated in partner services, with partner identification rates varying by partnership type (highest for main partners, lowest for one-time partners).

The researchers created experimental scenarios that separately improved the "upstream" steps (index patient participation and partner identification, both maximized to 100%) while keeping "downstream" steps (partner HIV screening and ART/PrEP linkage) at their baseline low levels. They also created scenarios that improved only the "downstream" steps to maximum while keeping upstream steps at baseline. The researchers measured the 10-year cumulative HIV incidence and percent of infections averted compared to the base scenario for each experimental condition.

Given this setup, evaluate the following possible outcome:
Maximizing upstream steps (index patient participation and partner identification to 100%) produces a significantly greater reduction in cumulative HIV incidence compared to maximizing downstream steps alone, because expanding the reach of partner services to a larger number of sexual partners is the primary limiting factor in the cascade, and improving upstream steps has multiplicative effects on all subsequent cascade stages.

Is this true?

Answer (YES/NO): NO